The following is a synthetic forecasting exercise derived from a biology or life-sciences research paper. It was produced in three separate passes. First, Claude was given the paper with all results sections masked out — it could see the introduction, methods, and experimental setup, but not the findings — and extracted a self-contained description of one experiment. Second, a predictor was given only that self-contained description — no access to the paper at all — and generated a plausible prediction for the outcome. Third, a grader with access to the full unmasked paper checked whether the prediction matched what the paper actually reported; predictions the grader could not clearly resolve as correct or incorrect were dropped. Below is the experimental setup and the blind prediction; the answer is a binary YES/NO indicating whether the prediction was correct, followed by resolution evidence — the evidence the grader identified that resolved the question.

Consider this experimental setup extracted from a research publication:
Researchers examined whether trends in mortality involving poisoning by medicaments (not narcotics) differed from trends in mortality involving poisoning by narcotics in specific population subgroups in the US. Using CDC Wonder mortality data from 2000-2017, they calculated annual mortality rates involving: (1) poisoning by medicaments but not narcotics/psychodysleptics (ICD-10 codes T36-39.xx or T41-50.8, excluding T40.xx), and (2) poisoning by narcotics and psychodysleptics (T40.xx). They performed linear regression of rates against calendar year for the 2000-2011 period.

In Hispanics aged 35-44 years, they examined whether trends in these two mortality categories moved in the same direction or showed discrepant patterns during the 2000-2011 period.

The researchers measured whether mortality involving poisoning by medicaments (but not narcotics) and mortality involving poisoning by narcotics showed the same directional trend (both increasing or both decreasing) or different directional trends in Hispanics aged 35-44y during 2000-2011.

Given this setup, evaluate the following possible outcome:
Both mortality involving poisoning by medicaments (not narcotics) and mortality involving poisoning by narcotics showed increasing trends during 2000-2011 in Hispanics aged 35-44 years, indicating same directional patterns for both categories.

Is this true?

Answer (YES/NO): NO